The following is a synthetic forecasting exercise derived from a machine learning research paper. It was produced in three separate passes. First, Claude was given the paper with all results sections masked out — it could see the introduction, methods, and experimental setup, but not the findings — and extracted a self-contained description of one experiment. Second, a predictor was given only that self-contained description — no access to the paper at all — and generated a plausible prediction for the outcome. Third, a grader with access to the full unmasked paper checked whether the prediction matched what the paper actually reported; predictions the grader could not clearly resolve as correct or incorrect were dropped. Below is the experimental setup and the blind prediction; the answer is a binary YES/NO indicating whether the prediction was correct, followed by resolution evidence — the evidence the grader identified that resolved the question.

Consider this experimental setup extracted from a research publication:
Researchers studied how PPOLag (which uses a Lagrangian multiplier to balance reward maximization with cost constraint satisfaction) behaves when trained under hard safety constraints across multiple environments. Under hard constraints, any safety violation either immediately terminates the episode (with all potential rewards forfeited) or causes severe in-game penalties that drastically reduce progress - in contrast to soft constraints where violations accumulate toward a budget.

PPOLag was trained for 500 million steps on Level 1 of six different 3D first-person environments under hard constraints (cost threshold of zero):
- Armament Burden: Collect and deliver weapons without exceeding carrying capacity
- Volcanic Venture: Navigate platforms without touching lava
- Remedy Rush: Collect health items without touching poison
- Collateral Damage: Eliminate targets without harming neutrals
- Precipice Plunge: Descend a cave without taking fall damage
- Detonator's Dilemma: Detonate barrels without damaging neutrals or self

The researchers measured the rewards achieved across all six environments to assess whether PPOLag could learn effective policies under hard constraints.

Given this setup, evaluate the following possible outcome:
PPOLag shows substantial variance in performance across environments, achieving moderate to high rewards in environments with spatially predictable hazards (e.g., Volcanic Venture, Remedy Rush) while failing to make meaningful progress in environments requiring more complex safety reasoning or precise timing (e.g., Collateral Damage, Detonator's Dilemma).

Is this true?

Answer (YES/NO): NO